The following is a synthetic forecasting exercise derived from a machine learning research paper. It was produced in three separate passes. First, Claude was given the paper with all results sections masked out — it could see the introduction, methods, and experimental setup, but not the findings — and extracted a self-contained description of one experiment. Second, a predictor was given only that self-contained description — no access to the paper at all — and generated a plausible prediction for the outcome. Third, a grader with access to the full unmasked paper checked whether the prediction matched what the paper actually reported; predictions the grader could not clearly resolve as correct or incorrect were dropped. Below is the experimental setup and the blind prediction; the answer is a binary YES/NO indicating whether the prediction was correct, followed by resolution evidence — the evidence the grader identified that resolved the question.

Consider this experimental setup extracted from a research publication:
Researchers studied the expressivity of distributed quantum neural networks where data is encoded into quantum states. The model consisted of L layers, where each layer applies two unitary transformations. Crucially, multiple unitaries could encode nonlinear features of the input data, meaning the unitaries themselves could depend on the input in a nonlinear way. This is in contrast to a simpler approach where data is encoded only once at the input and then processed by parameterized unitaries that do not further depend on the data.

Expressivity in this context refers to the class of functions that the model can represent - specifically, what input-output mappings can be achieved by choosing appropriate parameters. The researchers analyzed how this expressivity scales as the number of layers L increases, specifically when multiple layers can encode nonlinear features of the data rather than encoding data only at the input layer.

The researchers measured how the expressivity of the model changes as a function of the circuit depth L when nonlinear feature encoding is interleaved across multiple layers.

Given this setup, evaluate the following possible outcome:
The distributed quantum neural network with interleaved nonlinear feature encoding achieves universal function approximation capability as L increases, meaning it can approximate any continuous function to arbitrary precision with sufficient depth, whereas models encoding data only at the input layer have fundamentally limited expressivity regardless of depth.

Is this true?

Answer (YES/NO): YES